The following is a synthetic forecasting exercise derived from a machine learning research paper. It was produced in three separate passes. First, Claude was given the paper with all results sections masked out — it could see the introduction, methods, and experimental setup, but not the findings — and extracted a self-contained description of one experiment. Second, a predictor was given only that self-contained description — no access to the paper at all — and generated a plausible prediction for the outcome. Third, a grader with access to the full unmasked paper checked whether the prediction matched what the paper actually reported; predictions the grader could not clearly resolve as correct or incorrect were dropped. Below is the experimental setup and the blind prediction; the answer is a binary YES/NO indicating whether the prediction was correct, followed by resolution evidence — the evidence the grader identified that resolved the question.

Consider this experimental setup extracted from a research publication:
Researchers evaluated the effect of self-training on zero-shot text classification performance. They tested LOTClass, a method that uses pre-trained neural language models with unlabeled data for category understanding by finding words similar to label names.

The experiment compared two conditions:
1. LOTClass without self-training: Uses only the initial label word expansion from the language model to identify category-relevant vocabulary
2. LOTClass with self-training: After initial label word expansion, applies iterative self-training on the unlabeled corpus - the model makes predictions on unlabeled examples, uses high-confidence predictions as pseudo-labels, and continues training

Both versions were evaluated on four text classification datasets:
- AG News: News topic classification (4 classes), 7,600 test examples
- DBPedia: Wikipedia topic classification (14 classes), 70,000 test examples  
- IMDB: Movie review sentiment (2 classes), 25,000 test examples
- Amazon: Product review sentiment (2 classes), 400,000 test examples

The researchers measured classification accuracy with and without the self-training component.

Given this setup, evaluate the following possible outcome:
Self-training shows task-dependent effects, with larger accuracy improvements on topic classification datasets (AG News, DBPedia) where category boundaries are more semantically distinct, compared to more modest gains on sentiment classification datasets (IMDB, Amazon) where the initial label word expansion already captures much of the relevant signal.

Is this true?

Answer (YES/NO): NO